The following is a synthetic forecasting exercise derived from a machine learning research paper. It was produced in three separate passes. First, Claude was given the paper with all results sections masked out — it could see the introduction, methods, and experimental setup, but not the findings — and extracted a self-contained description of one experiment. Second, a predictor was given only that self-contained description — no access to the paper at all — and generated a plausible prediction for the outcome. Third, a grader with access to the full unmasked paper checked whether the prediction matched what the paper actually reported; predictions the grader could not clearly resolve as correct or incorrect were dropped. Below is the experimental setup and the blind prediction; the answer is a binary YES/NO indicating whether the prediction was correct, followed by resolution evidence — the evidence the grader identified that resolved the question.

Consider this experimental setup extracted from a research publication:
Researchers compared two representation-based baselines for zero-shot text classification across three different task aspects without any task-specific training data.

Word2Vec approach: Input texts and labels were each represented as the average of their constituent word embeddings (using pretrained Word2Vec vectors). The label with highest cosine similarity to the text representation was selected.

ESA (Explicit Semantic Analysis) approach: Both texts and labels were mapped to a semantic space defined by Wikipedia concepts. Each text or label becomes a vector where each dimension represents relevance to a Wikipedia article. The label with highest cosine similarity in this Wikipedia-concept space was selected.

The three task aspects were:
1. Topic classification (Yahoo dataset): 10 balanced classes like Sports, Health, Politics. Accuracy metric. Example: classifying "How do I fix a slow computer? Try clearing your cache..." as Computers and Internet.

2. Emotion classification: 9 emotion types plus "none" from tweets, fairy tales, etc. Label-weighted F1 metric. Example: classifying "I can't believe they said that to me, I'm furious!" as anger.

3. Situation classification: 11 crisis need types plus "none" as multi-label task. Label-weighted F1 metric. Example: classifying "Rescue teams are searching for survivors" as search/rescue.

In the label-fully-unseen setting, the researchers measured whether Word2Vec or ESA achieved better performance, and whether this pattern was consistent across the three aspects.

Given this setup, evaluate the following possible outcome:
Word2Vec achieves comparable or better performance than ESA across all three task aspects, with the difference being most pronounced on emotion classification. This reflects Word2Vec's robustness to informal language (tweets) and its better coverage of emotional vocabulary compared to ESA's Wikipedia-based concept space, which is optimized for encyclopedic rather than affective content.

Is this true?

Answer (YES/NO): NO